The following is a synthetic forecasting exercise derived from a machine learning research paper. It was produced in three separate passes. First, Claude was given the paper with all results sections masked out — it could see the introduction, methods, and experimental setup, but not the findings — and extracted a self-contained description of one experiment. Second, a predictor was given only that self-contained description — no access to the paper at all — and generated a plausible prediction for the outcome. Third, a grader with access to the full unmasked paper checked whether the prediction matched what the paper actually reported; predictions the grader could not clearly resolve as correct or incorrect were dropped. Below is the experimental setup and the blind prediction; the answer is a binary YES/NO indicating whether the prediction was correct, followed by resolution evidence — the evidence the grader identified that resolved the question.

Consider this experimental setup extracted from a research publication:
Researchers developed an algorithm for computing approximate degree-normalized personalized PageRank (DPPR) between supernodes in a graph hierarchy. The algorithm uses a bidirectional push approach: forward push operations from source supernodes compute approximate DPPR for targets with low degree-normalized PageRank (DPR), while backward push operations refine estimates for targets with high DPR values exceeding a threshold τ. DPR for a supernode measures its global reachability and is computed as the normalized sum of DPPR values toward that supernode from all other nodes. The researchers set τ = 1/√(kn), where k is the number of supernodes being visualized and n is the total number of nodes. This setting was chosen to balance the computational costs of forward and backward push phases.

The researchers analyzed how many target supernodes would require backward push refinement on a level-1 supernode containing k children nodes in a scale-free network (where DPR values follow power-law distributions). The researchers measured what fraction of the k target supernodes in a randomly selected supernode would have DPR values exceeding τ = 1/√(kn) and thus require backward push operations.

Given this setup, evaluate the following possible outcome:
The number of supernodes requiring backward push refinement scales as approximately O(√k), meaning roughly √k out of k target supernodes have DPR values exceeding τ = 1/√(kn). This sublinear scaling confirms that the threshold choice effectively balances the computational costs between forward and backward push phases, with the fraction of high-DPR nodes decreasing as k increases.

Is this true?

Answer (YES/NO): NO